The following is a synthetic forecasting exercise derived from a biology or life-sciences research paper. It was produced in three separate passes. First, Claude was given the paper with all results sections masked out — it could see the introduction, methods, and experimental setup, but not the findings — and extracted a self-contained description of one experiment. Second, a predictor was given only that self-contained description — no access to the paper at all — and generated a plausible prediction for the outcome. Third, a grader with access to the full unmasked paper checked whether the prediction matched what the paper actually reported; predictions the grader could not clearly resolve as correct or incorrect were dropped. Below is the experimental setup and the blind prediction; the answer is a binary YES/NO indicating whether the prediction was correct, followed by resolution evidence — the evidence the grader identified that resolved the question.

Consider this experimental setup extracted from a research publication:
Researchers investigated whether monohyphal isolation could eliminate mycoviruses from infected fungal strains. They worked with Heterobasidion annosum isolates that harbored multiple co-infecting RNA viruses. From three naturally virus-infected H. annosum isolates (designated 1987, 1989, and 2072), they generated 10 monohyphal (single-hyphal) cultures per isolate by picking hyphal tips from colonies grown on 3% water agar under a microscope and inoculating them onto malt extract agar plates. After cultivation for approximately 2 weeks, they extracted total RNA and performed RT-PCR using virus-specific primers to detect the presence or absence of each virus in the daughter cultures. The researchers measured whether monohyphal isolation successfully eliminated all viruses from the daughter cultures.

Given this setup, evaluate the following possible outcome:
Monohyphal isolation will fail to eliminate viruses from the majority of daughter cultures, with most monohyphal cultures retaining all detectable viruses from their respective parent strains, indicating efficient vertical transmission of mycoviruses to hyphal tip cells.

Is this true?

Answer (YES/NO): NO